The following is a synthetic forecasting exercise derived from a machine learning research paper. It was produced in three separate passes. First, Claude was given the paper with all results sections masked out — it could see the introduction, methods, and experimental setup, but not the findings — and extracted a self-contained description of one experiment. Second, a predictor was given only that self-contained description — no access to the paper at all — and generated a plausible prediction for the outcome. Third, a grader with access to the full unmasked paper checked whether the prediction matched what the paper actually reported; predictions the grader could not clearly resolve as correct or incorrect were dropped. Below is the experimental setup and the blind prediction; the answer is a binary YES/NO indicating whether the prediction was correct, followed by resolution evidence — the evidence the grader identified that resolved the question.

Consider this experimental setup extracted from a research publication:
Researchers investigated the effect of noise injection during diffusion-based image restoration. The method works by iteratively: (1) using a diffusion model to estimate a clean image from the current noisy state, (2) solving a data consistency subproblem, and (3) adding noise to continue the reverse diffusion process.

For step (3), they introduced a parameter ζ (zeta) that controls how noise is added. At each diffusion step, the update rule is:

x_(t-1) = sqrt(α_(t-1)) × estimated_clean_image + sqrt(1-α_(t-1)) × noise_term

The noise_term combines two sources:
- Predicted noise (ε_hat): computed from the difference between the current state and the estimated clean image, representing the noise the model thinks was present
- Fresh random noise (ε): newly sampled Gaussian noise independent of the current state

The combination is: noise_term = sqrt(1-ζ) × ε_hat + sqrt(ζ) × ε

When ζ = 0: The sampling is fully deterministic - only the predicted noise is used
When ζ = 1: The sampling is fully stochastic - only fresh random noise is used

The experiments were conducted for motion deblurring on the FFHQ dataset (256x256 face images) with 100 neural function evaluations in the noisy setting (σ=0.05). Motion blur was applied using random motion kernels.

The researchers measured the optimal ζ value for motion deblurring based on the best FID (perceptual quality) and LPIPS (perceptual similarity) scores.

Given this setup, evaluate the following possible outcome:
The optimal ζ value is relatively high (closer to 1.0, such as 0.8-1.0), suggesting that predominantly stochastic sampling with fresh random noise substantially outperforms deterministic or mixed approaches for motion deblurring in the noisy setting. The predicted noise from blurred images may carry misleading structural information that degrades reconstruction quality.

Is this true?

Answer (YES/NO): NO